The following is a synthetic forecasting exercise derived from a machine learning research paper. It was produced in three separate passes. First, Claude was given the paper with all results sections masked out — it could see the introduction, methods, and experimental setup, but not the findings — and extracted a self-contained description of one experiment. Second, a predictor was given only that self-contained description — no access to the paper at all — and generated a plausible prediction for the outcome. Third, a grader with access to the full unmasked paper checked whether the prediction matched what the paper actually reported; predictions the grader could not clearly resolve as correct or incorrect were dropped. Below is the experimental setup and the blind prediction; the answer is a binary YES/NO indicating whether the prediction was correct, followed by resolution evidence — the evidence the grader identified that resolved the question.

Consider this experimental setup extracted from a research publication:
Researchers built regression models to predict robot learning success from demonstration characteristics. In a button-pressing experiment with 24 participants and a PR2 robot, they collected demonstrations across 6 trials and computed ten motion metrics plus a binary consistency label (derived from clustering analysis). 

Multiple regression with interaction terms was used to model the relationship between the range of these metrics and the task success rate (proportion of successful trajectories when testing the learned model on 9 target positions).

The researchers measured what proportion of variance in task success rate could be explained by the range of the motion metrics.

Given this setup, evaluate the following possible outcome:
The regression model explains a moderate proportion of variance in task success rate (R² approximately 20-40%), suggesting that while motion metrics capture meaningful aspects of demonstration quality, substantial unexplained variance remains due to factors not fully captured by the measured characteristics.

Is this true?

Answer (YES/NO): NO